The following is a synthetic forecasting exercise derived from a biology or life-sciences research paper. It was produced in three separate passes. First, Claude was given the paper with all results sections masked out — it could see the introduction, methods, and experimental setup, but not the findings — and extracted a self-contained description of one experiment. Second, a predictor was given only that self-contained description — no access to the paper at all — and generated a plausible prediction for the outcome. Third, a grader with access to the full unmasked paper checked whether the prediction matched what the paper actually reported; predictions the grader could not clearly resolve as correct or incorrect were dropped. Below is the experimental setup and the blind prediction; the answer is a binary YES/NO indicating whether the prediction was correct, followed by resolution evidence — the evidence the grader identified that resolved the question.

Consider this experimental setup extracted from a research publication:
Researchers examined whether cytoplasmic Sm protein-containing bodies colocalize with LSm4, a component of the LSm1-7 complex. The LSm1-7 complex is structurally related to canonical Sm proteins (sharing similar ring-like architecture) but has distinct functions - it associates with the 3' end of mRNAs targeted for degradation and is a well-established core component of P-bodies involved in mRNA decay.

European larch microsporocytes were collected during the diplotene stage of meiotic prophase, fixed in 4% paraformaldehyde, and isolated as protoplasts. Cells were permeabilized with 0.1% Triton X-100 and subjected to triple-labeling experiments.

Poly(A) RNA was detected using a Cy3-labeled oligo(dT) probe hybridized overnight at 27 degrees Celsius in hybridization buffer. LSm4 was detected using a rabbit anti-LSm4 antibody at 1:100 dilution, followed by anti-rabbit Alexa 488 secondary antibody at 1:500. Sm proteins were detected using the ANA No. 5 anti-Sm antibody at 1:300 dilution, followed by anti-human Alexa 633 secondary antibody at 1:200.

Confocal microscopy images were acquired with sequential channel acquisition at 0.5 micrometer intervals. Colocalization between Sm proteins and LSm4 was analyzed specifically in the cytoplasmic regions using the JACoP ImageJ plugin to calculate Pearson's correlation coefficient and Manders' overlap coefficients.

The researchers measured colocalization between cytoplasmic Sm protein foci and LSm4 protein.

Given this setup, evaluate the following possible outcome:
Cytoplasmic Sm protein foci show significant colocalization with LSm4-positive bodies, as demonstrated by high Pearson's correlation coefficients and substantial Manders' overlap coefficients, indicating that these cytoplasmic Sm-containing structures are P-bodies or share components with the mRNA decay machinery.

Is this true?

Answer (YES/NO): NO